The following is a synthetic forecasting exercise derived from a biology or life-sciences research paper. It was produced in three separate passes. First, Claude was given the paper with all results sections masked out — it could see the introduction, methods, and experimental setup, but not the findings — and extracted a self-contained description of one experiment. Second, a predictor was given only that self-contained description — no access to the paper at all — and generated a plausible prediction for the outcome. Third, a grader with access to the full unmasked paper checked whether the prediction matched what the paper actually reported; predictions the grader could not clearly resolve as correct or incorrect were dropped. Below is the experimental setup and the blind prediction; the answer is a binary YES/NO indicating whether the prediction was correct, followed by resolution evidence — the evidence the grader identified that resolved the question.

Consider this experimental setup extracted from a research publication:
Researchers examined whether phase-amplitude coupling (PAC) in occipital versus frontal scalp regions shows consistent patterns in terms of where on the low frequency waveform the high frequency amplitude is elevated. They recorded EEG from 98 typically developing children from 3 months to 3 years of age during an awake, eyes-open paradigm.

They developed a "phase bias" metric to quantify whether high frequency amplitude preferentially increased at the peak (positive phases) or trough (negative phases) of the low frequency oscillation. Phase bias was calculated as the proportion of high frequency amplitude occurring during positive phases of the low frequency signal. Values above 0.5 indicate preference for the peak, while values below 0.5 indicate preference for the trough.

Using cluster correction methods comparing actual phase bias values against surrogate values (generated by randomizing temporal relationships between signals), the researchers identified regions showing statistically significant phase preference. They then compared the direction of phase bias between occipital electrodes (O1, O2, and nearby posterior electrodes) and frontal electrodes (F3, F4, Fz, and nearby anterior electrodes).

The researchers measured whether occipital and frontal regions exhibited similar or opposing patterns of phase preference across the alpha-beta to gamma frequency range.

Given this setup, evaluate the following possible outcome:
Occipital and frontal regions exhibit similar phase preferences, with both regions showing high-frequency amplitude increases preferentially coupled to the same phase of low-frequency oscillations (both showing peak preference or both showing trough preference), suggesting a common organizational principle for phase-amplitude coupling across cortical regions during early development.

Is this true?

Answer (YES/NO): NO